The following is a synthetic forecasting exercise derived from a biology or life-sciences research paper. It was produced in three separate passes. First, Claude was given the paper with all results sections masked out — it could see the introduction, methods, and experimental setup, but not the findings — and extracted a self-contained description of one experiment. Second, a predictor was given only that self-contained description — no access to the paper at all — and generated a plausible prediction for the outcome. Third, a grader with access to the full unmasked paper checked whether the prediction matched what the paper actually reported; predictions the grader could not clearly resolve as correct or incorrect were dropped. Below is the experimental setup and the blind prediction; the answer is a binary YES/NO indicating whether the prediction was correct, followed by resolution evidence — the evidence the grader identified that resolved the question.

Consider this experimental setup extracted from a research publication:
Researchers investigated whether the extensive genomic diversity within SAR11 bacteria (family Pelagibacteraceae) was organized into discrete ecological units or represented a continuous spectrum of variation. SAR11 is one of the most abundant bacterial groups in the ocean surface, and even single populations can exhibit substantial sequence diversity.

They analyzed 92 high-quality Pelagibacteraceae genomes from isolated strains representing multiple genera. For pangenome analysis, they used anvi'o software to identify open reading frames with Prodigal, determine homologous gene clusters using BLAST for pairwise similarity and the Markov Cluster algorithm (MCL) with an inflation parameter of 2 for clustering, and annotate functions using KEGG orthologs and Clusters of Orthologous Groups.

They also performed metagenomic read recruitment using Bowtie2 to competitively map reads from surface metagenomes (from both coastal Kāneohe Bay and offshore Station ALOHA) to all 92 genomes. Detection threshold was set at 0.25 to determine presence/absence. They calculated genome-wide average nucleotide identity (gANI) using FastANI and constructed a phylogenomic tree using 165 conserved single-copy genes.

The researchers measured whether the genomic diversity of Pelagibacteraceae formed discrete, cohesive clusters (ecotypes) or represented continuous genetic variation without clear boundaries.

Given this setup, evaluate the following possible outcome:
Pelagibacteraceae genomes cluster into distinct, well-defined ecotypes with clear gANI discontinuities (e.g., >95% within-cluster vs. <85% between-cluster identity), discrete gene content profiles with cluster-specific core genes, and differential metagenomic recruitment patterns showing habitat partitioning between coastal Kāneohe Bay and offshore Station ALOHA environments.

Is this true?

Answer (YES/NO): NO